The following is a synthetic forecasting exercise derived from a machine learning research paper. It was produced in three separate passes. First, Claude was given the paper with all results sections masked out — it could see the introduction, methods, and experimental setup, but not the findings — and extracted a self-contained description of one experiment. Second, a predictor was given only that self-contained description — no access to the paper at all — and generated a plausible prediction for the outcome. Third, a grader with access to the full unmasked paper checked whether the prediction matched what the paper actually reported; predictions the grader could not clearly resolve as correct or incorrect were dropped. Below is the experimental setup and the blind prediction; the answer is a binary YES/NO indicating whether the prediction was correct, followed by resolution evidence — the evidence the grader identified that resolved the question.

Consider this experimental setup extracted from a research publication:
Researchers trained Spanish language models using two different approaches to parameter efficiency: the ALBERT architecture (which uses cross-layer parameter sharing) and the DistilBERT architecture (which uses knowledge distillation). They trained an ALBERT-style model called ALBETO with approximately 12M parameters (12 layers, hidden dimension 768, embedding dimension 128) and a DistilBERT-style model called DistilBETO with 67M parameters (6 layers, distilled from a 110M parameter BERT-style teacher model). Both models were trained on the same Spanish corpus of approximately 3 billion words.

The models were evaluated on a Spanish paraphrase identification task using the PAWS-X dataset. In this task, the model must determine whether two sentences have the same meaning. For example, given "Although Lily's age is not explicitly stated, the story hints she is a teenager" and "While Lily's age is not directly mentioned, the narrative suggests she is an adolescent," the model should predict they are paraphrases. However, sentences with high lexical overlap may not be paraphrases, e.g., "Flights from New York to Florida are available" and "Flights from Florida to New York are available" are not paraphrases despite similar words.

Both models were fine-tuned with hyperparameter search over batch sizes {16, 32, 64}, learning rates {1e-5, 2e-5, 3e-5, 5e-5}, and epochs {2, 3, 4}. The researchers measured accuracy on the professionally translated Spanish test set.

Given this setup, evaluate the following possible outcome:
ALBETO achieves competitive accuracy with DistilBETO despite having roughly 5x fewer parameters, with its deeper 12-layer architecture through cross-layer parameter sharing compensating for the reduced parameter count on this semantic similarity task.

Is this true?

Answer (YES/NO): NO